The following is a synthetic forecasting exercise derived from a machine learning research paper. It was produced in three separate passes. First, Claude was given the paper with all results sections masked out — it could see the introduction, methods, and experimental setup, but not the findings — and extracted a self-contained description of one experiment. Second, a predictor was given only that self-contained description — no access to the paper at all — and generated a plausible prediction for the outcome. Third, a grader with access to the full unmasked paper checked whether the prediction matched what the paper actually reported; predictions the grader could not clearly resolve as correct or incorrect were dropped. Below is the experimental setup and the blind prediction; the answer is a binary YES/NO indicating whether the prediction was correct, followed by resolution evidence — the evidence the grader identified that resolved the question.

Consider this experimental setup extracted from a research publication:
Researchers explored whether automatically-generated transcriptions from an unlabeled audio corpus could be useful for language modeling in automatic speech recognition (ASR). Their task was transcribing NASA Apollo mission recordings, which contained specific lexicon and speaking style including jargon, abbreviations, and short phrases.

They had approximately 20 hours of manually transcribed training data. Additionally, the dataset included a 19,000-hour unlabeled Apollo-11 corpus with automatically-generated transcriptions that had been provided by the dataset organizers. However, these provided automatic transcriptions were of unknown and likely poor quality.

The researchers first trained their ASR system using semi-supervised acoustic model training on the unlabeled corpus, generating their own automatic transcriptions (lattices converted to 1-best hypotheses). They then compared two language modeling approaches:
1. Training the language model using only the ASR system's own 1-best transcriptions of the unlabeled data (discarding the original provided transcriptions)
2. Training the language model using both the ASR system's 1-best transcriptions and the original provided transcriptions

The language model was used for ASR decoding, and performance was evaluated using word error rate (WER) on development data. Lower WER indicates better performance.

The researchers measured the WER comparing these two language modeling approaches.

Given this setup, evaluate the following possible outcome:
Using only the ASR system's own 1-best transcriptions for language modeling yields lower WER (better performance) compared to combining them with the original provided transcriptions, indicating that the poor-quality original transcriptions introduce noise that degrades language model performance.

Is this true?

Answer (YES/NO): NO